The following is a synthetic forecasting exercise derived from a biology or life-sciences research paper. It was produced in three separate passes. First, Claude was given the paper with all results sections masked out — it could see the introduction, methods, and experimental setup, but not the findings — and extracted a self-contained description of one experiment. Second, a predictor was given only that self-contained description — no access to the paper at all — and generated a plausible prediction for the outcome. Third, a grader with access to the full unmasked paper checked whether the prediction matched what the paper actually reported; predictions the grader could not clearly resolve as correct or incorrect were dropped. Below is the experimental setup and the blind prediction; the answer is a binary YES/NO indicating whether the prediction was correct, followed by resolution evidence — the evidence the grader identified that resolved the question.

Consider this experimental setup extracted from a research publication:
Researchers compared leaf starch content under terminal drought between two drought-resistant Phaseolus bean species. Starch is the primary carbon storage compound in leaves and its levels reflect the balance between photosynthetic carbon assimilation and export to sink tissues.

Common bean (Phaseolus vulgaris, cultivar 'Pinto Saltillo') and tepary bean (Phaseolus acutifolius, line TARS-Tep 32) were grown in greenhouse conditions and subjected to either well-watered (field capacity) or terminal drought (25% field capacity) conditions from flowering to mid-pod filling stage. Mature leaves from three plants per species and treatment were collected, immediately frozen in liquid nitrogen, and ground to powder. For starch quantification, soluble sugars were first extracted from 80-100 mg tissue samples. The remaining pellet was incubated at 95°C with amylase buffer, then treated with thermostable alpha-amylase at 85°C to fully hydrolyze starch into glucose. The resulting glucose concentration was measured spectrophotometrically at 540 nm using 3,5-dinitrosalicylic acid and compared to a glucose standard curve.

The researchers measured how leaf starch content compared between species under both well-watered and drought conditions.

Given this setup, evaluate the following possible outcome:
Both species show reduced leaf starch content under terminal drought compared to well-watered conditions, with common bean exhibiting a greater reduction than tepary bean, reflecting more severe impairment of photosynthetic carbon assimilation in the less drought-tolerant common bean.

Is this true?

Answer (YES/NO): YES